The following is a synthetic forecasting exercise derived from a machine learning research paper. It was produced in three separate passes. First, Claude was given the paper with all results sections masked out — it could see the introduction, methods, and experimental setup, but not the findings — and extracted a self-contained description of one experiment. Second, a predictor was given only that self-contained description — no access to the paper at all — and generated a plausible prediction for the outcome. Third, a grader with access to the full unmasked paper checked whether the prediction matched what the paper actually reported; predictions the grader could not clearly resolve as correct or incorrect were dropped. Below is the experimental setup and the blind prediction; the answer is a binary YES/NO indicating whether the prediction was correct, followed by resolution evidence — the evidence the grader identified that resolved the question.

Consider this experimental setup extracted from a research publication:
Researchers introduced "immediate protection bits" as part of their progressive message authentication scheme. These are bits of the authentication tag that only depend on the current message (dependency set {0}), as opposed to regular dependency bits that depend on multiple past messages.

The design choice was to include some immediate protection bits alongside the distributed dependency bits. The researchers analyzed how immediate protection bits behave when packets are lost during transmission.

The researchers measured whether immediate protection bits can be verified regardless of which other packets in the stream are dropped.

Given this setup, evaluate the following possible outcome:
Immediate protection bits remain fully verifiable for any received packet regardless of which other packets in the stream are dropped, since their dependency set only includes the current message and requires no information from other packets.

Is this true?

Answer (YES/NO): YES